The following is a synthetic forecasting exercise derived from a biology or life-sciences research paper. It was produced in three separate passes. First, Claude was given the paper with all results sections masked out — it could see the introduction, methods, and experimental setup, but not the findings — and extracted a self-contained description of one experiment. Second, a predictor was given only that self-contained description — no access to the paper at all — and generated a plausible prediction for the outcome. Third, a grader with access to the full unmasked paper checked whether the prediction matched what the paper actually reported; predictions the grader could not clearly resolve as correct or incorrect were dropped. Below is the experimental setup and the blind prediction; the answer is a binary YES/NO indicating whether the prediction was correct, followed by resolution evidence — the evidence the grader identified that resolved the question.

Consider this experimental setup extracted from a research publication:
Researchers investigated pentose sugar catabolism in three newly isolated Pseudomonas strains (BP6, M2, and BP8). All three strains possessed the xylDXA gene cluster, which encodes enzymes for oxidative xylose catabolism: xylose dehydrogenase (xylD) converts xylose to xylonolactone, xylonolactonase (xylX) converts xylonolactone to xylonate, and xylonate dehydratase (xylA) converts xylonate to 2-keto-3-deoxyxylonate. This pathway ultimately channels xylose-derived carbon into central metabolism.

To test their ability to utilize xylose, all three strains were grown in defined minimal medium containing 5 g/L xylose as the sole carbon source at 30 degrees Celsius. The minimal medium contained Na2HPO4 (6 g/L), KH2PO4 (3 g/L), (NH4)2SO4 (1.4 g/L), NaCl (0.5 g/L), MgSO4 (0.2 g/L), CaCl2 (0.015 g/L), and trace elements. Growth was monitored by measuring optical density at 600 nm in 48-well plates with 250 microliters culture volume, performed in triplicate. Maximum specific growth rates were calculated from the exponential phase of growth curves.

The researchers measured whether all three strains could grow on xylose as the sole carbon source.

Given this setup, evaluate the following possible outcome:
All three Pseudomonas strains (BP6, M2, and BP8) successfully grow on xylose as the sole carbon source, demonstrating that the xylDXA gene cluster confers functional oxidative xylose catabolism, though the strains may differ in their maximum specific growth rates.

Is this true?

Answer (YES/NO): YES